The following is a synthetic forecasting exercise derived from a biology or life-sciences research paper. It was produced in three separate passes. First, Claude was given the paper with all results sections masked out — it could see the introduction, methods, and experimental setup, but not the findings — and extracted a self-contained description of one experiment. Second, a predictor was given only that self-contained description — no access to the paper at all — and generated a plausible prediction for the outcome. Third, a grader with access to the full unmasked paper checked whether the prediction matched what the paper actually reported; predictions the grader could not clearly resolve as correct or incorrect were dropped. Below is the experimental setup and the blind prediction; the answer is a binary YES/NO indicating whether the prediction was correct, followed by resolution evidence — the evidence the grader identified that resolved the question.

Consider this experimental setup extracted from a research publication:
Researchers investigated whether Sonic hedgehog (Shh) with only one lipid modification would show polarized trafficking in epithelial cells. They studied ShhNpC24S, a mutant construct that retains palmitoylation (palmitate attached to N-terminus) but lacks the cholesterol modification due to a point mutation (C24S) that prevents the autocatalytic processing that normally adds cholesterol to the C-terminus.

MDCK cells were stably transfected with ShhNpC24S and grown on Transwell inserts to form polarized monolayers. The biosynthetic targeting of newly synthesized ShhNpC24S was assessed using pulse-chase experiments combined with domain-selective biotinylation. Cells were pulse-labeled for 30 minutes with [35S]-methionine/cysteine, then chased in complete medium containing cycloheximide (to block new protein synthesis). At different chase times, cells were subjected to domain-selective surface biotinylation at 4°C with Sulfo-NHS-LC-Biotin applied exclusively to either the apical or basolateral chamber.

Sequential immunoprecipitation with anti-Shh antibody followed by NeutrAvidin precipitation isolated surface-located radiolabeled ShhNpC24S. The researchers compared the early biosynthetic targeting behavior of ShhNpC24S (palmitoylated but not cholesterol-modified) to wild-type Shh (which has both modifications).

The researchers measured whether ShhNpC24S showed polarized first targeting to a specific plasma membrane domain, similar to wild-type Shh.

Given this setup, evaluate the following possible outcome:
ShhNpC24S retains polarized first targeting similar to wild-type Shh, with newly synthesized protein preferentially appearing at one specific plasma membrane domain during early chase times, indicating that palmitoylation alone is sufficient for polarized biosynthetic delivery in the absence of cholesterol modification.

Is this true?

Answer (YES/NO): NO